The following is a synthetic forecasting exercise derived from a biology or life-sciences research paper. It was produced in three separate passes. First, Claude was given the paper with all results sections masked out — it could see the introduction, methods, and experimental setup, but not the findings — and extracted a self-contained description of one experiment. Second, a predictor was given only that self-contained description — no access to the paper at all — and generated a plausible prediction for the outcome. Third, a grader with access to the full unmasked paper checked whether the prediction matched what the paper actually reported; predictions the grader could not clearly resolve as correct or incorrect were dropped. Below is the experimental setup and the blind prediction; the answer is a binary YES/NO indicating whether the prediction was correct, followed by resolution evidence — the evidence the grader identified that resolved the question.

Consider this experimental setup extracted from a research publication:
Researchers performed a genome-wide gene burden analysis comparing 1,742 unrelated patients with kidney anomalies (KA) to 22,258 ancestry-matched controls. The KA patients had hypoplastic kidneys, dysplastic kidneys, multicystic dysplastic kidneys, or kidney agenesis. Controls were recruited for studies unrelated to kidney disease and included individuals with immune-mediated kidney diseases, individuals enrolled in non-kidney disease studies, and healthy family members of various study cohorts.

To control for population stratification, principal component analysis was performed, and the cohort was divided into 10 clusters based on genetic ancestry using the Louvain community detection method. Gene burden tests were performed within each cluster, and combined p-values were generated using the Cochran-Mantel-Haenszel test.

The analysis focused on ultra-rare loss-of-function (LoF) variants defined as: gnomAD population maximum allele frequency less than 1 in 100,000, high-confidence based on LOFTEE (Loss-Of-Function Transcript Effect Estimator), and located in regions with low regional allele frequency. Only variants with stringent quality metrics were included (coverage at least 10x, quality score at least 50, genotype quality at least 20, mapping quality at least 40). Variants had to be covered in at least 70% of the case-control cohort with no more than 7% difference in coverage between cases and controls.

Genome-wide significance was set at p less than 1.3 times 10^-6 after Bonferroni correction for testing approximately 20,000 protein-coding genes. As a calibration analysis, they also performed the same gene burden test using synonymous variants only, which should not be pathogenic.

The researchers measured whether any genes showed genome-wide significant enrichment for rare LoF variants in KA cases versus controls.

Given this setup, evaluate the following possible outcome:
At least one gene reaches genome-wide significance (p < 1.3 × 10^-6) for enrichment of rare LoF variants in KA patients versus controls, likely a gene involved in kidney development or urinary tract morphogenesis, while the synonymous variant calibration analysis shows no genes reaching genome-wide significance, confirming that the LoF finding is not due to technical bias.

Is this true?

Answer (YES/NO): YES